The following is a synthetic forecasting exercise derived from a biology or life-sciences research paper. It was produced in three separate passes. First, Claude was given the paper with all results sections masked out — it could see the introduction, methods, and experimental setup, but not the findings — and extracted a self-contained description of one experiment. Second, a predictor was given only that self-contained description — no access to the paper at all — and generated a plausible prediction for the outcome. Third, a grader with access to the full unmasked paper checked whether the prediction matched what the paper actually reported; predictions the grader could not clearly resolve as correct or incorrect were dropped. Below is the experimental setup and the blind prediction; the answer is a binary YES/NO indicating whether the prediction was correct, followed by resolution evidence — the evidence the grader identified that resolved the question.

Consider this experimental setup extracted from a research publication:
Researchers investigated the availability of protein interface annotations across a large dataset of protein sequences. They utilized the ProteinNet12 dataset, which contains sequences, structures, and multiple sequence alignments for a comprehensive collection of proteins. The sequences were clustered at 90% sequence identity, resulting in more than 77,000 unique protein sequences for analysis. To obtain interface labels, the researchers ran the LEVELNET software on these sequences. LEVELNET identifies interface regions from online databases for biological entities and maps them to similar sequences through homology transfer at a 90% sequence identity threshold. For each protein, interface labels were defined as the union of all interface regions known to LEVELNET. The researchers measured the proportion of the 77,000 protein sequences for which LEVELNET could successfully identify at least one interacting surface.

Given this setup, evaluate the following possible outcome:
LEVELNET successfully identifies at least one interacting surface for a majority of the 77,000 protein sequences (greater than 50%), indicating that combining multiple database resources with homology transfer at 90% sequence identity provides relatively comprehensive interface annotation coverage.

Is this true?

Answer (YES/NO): YES